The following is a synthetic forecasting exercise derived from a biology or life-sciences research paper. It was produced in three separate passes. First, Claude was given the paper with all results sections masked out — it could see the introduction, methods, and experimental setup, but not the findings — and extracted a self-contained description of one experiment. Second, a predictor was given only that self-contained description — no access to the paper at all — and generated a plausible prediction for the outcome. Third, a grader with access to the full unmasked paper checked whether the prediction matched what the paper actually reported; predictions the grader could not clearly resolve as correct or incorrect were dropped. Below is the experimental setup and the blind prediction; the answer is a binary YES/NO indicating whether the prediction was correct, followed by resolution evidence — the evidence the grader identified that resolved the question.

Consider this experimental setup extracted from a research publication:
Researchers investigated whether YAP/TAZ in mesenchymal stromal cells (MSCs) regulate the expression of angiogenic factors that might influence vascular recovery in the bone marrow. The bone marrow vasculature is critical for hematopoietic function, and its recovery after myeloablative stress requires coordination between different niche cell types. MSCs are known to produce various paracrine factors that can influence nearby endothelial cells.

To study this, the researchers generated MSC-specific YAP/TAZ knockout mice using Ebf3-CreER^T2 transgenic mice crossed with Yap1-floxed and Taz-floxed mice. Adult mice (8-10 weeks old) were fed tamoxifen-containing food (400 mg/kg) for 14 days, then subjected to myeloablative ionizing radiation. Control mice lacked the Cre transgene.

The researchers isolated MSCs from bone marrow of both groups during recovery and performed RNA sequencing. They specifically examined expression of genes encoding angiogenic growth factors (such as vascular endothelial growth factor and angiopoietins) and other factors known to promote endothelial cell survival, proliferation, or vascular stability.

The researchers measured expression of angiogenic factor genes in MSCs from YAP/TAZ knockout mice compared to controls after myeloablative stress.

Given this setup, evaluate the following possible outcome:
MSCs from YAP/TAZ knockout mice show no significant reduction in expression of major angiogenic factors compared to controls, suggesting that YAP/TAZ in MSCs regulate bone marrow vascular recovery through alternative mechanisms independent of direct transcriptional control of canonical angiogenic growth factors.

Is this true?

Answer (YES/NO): NO